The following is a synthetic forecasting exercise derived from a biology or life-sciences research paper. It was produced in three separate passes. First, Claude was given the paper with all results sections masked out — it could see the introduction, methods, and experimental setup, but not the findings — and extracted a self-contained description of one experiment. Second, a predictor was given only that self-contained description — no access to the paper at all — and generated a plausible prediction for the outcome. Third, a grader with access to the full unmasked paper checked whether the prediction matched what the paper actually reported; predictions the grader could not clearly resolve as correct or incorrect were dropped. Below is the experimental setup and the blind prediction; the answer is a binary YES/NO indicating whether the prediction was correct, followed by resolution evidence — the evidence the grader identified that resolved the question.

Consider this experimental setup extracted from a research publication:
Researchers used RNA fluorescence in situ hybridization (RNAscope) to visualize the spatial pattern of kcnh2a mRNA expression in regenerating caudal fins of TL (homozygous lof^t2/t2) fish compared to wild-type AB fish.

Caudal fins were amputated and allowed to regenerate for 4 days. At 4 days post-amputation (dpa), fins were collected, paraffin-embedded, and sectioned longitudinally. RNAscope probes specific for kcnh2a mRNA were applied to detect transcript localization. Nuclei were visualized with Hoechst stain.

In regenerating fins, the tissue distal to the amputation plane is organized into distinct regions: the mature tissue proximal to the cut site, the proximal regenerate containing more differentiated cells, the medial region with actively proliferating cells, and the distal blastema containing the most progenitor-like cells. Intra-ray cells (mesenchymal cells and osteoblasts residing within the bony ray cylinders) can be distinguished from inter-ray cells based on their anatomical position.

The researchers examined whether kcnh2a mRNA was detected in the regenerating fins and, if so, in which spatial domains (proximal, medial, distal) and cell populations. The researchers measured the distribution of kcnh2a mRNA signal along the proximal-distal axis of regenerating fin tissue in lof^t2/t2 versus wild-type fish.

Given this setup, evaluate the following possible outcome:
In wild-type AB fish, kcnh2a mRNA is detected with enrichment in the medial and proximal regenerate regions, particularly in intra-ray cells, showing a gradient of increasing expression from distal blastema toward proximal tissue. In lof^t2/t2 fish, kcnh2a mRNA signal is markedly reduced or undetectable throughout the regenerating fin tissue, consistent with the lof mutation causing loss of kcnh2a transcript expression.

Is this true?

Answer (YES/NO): NO